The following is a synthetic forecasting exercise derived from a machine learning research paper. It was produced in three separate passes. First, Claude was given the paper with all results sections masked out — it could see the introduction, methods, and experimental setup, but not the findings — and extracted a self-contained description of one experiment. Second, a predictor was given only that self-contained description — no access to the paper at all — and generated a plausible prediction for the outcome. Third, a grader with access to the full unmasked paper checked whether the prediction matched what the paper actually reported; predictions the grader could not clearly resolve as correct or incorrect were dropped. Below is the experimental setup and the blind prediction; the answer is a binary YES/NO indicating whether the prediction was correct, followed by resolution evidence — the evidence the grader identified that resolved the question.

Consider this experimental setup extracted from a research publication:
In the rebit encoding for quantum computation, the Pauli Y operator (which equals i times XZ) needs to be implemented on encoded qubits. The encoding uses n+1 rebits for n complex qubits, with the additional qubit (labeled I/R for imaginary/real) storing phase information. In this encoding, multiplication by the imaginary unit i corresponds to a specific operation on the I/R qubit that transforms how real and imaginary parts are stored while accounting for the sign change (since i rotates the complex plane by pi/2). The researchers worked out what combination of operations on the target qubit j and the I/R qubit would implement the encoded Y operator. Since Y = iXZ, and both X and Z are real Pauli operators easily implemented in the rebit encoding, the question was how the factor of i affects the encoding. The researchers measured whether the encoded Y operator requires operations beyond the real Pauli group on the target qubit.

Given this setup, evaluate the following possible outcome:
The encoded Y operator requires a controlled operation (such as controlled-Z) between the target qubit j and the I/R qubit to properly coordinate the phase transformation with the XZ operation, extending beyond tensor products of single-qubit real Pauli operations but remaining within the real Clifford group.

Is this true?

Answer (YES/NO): NO